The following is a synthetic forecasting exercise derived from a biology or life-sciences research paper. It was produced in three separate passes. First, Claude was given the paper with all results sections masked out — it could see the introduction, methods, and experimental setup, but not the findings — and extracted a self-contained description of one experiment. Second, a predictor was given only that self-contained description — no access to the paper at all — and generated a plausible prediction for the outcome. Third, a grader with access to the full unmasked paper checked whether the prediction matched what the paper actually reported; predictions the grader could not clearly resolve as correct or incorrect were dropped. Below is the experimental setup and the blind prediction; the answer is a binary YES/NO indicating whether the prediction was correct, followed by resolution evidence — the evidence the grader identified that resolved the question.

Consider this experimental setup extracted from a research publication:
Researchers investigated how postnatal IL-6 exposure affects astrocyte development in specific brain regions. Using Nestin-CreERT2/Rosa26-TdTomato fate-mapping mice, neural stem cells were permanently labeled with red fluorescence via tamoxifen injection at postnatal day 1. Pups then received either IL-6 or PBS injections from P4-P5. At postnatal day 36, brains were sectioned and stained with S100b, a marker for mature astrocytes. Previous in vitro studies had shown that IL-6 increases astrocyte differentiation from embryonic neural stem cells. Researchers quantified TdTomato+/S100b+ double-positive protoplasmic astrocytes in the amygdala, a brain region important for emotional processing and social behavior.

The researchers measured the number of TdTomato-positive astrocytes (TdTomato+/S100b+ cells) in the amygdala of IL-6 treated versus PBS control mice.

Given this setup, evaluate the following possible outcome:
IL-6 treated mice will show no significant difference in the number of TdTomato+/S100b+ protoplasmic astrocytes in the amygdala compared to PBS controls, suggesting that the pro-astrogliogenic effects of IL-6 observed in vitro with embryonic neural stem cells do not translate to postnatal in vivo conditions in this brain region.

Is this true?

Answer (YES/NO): NO